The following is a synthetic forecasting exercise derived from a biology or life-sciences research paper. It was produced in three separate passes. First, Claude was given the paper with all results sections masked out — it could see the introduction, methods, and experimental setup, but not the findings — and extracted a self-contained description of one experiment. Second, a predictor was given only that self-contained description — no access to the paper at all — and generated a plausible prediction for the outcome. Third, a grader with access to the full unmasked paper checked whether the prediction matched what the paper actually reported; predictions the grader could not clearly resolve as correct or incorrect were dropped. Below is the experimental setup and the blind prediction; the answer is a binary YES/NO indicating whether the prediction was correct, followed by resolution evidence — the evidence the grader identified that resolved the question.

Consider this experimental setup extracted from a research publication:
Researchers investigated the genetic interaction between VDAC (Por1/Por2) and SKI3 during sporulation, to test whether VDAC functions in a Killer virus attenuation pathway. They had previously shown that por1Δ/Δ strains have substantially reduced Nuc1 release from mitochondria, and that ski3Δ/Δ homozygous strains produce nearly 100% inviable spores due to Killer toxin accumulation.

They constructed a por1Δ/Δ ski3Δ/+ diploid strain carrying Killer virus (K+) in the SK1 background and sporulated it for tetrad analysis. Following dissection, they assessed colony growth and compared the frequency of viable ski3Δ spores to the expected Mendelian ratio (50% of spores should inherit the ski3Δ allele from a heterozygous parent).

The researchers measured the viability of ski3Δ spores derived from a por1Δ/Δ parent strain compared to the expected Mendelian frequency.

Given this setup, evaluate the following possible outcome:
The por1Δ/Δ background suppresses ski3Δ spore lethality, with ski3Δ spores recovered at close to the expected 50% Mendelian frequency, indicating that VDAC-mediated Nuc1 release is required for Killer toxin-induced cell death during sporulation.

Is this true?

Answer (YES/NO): NO